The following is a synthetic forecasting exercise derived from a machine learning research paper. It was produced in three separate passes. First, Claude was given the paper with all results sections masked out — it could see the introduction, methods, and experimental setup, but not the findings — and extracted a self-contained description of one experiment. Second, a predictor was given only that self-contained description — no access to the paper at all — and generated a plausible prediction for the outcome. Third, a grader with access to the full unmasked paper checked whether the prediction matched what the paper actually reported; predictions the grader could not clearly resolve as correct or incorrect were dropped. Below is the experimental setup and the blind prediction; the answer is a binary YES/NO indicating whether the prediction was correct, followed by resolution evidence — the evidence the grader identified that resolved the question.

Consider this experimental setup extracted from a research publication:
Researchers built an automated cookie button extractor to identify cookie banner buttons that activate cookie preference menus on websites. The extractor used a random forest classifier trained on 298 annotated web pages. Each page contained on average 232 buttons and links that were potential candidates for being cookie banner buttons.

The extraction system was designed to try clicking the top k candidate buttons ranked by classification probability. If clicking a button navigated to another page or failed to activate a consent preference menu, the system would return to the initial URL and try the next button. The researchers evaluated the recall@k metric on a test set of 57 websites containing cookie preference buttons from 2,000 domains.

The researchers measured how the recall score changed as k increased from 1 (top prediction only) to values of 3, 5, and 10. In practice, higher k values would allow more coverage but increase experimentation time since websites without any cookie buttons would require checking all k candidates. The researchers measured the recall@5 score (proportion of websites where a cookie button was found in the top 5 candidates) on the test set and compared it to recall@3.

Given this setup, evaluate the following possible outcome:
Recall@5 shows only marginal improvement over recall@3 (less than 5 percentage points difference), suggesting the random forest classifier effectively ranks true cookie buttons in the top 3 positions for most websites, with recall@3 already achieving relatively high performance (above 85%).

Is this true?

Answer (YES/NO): YES